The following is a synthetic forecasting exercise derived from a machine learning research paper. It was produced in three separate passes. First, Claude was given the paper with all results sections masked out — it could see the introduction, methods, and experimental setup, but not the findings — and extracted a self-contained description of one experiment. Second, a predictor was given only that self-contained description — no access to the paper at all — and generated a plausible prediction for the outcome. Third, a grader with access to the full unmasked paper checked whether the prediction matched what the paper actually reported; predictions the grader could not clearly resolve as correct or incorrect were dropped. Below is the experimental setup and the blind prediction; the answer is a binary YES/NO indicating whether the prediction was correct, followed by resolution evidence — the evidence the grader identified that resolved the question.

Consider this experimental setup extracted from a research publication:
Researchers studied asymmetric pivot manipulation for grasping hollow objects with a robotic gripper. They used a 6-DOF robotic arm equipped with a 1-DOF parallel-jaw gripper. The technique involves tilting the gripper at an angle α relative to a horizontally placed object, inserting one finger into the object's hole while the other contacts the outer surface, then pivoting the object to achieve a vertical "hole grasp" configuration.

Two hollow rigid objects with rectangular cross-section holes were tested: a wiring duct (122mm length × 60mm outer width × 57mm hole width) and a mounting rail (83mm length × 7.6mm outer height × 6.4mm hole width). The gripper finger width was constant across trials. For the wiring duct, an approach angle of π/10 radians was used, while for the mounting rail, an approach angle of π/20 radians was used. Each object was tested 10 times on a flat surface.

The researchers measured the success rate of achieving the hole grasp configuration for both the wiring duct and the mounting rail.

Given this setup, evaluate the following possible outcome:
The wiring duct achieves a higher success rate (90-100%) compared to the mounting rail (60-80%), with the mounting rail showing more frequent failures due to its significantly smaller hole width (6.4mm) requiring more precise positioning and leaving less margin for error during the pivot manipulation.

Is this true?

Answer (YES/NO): NO